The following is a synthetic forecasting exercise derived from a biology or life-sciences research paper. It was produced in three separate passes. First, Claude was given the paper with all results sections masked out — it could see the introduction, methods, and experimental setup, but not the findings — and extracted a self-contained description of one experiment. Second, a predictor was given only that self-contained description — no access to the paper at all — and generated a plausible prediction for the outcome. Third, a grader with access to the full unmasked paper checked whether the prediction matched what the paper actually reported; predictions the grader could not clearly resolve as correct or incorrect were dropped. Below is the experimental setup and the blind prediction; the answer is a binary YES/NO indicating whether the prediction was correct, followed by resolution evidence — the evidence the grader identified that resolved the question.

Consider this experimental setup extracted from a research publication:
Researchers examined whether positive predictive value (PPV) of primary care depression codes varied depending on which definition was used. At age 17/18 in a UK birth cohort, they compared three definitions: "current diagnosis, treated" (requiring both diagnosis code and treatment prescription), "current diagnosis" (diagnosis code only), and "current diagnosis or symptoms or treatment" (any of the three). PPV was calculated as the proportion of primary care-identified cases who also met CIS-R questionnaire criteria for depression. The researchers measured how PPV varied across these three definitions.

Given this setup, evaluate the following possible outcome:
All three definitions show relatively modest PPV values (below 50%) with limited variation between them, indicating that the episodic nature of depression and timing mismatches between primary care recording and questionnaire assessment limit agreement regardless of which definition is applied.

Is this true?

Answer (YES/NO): NO